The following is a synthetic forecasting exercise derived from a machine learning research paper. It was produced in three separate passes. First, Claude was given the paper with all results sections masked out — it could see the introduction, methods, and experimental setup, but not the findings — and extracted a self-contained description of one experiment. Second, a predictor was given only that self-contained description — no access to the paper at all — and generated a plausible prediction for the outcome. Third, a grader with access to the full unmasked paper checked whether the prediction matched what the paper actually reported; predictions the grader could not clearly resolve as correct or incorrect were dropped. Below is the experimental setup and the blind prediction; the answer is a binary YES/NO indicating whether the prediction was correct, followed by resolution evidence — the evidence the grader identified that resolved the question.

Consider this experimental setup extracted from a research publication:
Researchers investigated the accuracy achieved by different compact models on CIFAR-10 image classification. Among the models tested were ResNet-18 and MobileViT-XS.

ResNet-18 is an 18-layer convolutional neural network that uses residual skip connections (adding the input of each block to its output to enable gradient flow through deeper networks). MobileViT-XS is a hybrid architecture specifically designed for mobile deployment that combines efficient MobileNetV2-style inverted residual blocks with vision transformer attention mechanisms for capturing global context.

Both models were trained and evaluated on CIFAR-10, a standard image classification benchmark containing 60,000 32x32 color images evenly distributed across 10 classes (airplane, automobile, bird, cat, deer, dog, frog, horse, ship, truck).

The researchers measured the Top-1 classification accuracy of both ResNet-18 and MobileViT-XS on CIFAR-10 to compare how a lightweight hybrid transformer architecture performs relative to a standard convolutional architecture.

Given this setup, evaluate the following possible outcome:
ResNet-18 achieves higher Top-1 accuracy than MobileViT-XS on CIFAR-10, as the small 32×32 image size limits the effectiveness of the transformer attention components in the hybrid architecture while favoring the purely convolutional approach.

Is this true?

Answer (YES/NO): YES